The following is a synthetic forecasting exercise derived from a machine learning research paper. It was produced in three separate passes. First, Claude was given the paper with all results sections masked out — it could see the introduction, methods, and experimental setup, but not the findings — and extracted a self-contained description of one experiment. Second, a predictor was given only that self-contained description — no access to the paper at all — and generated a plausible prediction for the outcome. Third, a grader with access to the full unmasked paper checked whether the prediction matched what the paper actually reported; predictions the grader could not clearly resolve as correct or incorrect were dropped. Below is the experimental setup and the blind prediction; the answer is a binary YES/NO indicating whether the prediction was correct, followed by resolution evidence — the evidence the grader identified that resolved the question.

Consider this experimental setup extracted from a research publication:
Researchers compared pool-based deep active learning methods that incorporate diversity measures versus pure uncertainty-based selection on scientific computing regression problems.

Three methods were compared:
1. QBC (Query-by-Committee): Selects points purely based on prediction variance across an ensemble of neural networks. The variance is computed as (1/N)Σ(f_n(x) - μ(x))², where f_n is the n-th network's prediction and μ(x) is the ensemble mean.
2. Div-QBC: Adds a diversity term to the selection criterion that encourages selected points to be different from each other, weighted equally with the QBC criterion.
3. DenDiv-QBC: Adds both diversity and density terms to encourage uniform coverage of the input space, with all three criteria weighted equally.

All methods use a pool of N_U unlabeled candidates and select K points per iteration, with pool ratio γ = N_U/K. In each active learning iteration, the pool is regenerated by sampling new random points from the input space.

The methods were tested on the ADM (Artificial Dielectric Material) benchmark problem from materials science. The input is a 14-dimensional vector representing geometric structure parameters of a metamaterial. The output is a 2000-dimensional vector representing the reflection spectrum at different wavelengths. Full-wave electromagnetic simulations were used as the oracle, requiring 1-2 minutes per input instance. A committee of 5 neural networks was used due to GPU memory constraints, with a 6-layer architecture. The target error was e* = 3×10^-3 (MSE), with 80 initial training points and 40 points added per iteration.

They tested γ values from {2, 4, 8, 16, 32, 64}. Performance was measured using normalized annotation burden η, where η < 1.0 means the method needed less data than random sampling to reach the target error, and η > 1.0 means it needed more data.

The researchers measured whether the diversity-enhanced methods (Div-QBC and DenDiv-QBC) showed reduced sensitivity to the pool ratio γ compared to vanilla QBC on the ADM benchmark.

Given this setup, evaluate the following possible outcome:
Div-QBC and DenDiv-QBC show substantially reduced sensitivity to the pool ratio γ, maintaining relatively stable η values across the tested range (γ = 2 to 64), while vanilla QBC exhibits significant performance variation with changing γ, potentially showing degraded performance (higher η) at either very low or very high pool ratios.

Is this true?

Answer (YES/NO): NO